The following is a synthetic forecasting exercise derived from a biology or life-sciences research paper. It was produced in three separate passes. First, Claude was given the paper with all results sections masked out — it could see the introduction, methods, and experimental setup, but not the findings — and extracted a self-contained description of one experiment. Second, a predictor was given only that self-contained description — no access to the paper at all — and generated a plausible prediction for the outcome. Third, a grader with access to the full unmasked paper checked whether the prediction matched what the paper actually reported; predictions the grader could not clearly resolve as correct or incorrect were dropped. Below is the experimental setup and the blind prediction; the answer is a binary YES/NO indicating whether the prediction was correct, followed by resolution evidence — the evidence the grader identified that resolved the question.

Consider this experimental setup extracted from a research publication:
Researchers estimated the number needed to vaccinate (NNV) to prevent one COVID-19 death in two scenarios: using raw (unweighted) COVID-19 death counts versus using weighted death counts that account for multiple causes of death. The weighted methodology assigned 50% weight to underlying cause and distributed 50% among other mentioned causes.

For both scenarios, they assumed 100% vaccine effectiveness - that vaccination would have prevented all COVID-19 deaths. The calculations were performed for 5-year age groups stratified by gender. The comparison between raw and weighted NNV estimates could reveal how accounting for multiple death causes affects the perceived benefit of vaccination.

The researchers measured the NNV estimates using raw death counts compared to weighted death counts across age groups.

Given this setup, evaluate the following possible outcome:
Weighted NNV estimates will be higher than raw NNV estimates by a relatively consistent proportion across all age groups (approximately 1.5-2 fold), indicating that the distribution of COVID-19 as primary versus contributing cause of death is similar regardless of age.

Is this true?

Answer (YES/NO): NO